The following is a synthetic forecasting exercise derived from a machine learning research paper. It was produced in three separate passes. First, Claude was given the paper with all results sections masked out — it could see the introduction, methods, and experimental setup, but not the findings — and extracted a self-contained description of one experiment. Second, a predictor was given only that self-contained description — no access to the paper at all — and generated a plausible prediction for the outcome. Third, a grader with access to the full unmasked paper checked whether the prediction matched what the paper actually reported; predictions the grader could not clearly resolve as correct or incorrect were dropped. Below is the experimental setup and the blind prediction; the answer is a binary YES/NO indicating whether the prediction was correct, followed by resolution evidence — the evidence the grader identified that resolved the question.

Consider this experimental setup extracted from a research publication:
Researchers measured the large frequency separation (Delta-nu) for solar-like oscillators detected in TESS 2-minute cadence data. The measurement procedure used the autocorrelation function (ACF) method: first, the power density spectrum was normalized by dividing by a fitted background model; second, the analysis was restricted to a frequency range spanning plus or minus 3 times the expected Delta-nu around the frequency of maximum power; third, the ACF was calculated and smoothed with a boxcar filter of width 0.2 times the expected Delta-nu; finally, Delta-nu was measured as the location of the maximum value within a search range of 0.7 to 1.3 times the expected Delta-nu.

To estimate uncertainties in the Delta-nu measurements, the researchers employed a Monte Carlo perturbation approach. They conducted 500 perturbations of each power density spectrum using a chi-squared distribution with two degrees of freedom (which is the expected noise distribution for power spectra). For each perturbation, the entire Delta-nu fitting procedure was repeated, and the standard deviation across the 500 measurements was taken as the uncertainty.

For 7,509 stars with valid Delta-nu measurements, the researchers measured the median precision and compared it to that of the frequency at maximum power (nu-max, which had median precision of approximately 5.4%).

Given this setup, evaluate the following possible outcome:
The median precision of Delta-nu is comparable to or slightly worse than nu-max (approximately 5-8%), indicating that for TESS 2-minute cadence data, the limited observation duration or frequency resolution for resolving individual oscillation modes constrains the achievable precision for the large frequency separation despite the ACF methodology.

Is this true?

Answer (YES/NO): YES